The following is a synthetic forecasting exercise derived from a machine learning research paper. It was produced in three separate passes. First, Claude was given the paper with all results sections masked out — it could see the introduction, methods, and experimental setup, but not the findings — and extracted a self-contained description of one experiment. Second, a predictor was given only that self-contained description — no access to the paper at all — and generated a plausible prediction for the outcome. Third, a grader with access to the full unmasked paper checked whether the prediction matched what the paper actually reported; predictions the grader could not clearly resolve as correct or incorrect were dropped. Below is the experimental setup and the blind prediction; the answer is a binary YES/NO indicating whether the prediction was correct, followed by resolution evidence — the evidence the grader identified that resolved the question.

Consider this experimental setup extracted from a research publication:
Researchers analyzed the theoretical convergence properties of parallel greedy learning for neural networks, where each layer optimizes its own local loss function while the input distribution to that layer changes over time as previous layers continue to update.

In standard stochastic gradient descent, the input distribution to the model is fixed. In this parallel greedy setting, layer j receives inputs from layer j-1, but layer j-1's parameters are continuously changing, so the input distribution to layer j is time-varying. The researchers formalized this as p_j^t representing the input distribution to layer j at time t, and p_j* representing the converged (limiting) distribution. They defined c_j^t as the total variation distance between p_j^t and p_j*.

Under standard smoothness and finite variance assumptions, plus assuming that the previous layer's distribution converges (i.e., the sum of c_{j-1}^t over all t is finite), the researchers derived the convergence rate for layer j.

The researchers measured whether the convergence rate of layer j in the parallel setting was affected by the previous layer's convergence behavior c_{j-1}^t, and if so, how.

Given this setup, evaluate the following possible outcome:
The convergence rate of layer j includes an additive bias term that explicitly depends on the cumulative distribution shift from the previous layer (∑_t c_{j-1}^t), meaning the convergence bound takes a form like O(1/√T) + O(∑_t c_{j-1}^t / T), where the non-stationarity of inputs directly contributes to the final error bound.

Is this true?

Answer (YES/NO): NO